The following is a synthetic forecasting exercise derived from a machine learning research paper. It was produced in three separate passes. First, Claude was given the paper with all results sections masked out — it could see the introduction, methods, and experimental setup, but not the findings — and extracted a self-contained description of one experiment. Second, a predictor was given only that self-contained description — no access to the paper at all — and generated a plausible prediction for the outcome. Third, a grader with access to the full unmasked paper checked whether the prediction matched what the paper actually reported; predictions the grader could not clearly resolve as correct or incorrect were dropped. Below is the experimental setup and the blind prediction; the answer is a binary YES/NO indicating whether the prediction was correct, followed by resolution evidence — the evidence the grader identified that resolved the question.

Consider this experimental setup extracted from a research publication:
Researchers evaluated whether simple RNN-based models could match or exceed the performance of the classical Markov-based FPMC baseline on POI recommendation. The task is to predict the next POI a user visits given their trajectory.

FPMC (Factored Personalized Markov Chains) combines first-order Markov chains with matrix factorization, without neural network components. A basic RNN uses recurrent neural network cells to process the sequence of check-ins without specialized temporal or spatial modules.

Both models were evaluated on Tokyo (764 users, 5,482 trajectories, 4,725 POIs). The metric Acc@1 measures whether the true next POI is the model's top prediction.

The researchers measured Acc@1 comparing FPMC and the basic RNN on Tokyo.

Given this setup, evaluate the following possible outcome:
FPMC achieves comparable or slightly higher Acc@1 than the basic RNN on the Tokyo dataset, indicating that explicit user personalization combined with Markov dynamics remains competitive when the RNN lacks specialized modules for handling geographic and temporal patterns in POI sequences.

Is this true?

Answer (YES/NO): NO